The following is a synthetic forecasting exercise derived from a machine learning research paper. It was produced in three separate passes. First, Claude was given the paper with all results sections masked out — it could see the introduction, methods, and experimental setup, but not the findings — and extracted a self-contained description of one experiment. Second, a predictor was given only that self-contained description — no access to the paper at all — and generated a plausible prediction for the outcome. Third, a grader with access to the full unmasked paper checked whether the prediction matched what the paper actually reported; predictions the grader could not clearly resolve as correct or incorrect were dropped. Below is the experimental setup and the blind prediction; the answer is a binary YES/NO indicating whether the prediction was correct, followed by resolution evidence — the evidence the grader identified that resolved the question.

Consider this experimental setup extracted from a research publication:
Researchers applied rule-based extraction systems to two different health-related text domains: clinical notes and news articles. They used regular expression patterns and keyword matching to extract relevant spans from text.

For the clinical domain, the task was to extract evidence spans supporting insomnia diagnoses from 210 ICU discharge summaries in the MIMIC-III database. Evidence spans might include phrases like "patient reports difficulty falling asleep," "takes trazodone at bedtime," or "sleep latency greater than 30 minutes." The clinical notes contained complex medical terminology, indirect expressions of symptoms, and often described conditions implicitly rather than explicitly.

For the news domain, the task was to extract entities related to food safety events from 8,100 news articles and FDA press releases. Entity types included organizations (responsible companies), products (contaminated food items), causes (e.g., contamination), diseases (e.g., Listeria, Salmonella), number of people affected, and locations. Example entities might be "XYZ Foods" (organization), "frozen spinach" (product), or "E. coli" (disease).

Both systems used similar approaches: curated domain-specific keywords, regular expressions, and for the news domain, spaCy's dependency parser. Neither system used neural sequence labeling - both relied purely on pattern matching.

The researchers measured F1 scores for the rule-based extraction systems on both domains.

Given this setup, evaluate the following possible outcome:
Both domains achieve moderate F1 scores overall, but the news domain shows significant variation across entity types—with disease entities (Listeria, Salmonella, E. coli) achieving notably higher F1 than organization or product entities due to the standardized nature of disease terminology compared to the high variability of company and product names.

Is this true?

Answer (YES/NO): NO